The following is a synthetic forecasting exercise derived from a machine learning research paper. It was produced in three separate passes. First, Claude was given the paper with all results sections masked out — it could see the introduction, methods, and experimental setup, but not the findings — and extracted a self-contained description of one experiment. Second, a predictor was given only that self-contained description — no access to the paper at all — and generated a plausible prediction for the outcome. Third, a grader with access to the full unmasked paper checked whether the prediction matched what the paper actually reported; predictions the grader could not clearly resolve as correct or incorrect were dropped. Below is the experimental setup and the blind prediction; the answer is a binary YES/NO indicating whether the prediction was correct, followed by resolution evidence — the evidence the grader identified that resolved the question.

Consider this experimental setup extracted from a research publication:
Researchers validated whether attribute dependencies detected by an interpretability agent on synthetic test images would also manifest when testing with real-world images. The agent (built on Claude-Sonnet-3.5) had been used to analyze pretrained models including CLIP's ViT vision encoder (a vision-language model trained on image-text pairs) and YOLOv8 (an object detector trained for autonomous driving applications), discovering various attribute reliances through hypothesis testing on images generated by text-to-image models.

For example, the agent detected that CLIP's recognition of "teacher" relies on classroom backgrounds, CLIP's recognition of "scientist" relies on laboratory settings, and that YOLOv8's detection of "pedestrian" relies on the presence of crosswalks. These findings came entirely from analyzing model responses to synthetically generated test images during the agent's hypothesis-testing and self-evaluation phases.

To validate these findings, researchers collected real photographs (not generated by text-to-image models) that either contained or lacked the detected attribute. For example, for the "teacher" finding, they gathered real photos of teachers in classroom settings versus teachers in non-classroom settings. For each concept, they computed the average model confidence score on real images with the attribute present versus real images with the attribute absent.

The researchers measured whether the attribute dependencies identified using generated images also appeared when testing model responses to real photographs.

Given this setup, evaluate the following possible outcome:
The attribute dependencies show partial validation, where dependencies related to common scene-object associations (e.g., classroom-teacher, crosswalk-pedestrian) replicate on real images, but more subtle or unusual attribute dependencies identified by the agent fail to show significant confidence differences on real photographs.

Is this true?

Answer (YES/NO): NO